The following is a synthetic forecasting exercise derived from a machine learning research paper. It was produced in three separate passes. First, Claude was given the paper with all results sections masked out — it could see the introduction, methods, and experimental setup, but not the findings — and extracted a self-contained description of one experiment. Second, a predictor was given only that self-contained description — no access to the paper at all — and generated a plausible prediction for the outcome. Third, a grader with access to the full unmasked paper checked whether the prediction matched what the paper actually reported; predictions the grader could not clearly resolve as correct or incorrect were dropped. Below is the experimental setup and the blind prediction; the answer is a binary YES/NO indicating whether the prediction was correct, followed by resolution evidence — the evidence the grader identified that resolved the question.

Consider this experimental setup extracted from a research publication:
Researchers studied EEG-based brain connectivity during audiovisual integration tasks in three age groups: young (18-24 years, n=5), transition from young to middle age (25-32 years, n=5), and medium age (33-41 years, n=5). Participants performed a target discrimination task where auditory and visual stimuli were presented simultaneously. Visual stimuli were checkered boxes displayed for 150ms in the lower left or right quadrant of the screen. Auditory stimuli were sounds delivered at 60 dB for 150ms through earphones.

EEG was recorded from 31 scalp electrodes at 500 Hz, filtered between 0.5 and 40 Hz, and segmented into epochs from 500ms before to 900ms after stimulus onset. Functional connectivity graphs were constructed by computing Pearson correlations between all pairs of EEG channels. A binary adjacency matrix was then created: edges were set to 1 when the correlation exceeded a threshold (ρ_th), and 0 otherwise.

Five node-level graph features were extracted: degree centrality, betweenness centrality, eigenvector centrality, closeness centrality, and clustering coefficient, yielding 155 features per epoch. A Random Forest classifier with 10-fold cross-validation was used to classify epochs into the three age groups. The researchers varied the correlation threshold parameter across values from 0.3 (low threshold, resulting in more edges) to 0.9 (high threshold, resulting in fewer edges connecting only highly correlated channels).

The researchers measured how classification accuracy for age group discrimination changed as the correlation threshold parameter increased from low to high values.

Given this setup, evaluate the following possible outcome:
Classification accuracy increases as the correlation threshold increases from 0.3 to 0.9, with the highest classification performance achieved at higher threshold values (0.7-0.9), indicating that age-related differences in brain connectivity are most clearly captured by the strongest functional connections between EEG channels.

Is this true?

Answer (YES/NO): NO